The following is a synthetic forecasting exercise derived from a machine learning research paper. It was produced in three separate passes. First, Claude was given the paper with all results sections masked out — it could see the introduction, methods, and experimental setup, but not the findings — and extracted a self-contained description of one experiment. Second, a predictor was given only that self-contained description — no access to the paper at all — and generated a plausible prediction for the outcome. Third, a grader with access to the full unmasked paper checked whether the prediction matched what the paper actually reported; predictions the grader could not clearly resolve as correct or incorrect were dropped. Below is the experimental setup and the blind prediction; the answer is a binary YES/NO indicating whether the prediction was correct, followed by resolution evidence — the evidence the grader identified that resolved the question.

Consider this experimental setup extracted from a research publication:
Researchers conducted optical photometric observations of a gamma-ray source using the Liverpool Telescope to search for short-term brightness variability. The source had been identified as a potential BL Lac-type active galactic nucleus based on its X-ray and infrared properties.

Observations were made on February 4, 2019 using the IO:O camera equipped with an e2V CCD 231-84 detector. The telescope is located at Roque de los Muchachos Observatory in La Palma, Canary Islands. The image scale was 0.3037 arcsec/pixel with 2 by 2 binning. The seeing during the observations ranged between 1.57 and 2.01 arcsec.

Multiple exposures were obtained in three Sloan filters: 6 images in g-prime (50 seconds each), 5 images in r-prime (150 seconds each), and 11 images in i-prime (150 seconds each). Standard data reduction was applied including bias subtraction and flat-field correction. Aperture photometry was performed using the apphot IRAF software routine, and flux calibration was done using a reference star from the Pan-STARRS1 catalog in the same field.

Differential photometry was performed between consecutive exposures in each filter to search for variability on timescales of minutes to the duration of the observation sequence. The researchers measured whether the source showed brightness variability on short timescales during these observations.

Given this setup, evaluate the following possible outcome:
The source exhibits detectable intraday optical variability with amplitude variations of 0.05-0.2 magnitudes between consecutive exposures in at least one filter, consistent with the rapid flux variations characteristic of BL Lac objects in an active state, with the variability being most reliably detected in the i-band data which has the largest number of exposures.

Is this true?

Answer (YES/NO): NO